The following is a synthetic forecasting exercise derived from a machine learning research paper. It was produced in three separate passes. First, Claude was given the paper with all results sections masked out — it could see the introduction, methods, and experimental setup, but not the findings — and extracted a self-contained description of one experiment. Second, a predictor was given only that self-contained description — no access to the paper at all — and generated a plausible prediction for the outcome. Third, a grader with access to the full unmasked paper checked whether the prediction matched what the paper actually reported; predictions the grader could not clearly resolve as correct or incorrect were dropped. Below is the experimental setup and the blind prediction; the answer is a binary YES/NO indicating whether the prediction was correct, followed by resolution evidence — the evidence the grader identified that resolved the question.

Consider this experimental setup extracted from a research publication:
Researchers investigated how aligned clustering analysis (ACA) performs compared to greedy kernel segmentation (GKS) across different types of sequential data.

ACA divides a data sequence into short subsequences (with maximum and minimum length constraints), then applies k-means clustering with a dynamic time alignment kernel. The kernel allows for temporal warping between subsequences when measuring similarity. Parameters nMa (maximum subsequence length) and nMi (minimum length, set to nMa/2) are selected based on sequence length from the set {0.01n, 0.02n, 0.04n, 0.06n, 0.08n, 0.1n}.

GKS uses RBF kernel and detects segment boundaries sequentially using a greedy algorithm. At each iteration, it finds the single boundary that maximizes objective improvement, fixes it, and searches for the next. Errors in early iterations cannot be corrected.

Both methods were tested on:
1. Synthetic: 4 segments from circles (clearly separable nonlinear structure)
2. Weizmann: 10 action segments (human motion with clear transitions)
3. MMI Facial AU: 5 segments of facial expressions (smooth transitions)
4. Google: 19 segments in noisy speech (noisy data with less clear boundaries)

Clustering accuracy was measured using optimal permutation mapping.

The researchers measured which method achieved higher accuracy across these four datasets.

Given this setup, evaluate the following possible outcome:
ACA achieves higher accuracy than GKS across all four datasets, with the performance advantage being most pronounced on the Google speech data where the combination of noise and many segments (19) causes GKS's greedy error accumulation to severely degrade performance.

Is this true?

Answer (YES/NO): NO